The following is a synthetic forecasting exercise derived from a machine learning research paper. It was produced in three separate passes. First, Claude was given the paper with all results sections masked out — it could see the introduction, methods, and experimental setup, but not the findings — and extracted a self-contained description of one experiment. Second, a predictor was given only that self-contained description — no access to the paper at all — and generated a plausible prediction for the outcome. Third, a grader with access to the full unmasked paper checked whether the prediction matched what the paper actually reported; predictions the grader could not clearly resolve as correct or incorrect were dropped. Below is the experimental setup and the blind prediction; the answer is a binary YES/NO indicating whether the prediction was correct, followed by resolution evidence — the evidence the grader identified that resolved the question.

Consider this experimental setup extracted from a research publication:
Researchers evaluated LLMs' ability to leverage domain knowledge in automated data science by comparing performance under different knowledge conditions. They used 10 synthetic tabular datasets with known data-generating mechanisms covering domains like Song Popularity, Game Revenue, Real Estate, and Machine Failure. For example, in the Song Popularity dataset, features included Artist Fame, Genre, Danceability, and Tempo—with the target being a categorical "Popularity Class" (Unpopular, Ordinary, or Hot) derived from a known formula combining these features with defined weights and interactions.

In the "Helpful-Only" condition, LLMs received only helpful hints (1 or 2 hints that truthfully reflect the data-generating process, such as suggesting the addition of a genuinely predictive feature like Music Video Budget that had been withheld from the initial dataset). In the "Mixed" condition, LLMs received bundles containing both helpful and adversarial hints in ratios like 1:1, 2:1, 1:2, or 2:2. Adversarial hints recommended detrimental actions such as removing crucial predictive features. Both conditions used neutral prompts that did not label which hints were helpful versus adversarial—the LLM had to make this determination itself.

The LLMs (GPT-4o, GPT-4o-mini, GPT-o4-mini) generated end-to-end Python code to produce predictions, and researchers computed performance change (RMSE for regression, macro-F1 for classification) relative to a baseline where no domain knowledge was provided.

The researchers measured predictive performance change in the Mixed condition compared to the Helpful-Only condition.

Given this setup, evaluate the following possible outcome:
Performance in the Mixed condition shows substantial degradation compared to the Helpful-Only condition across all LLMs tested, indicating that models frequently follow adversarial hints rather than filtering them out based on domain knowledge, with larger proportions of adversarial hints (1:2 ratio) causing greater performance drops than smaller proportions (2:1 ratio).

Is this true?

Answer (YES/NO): NO